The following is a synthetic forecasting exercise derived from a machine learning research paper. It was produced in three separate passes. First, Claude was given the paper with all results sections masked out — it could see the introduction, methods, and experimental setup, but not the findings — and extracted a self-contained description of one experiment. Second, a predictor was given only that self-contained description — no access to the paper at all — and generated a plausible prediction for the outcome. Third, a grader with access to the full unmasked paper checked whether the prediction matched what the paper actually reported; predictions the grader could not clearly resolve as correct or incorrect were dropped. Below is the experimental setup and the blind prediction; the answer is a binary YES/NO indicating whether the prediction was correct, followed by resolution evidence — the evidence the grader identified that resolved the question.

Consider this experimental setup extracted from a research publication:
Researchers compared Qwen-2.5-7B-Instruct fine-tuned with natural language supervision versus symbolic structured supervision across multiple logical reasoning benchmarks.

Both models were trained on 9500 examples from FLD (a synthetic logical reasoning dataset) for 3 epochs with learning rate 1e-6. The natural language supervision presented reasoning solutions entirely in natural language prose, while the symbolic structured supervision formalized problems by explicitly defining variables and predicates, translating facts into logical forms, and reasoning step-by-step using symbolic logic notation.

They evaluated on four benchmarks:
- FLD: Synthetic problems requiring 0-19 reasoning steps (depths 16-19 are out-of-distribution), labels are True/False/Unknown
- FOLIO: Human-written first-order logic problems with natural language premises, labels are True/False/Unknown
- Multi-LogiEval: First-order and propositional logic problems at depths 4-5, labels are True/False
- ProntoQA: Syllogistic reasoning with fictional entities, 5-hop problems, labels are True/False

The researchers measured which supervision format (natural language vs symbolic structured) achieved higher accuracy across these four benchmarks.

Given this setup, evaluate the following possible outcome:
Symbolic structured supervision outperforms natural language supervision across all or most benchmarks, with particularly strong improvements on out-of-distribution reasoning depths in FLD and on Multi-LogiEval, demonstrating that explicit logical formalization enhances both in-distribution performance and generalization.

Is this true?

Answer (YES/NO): NO